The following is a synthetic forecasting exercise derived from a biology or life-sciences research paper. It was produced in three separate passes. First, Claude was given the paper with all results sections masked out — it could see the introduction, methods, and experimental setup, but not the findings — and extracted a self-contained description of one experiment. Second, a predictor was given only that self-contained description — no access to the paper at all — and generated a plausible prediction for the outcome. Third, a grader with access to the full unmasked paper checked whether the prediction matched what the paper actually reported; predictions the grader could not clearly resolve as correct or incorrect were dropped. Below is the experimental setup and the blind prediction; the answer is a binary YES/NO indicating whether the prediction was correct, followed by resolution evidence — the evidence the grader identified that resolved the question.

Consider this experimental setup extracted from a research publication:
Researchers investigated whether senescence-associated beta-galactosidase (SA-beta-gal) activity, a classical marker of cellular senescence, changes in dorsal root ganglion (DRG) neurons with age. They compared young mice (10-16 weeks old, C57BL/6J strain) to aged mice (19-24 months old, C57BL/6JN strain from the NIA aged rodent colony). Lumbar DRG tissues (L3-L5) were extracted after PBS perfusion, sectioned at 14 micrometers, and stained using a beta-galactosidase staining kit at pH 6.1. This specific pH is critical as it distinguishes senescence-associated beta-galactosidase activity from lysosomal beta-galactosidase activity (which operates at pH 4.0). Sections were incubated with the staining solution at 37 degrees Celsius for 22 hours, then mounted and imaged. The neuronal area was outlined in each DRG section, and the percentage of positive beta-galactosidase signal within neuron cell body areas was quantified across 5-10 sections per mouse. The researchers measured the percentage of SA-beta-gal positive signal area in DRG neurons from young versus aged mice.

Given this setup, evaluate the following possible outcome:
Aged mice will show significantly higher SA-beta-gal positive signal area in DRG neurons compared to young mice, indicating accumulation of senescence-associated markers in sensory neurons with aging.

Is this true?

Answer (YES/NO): YES